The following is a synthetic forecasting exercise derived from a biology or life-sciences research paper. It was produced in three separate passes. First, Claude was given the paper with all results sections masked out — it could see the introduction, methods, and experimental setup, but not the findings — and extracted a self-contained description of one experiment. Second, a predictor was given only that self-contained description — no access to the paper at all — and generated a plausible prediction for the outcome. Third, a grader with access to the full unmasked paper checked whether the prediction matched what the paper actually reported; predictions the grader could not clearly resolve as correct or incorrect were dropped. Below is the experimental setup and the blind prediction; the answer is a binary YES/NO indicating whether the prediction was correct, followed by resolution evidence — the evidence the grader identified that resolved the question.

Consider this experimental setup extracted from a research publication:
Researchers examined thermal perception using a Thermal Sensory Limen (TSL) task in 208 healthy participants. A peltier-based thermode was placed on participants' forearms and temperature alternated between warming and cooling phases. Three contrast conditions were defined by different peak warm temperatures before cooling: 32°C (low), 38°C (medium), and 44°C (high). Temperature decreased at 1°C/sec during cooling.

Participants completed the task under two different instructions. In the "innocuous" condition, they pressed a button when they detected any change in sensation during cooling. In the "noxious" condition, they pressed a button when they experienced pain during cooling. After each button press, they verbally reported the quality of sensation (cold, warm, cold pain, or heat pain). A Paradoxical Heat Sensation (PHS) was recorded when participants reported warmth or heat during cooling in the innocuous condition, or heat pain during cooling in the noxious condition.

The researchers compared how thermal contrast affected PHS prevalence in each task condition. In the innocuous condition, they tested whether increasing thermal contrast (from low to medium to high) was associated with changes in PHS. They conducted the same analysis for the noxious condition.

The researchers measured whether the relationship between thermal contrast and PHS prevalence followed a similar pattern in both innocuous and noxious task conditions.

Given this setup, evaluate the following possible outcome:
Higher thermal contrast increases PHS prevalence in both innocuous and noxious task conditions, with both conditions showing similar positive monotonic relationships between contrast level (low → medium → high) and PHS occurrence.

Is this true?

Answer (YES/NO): NO